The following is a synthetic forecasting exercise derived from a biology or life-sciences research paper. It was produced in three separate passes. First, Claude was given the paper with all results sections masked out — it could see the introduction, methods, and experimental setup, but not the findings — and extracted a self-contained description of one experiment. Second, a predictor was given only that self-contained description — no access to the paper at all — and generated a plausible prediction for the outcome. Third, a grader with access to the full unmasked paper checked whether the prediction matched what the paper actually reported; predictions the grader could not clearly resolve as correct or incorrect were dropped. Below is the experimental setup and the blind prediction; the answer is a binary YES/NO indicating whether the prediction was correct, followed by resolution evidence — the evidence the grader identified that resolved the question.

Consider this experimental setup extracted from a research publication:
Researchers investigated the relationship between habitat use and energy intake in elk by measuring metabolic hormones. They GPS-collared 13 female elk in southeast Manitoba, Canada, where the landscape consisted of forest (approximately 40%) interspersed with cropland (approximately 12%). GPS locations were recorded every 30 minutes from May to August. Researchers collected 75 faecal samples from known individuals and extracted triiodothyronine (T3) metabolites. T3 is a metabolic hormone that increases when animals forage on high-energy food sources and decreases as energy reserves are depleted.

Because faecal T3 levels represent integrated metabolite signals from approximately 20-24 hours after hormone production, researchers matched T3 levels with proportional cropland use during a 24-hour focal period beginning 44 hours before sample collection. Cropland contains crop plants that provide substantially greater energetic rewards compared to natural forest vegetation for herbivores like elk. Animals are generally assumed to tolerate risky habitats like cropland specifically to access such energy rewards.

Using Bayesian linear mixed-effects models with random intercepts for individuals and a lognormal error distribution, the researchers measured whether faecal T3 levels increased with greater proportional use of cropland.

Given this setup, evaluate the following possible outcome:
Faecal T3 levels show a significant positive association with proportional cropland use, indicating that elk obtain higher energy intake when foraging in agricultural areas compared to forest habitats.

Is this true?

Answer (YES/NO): NO